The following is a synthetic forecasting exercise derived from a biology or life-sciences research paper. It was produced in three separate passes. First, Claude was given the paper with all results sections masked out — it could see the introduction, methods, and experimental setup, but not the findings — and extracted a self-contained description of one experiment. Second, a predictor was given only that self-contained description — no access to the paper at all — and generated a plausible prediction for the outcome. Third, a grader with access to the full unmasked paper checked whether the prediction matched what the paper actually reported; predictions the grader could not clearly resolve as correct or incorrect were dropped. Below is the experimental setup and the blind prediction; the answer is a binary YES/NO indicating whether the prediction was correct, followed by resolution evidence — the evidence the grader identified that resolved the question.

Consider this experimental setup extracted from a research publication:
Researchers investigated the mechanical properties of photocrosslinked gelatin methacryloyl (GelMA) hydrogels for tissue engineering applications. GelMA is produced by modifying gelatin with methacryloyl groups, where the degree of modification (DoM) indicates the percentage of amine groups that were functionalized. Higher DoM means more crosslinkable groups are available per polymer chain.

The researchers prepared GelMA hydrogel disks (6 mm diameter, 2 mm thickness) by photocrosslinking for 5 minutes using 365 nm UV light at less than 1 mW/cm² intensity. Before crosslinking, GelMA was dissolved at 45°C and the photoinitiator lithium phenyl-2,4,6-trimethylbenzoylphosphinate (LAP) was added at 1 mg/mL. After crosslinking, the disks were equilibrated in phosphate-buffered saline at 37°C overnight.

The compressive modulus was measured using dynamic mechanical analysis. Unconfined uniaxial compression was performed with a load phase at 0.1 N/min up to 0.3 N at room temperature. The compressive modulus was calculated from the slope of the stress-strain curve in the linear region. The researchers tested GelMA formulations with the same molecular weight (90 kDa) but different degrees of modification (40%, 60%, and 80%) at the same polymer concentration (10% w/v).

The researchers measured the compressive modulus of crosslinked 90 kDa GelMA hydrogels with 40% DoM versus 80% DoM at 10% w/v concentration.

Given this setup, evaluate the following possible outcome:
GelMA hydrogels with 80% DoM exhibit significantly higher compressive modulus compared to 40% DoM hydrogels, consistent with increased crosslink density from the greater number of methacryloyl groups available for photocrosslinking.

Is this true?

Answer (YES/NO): YES